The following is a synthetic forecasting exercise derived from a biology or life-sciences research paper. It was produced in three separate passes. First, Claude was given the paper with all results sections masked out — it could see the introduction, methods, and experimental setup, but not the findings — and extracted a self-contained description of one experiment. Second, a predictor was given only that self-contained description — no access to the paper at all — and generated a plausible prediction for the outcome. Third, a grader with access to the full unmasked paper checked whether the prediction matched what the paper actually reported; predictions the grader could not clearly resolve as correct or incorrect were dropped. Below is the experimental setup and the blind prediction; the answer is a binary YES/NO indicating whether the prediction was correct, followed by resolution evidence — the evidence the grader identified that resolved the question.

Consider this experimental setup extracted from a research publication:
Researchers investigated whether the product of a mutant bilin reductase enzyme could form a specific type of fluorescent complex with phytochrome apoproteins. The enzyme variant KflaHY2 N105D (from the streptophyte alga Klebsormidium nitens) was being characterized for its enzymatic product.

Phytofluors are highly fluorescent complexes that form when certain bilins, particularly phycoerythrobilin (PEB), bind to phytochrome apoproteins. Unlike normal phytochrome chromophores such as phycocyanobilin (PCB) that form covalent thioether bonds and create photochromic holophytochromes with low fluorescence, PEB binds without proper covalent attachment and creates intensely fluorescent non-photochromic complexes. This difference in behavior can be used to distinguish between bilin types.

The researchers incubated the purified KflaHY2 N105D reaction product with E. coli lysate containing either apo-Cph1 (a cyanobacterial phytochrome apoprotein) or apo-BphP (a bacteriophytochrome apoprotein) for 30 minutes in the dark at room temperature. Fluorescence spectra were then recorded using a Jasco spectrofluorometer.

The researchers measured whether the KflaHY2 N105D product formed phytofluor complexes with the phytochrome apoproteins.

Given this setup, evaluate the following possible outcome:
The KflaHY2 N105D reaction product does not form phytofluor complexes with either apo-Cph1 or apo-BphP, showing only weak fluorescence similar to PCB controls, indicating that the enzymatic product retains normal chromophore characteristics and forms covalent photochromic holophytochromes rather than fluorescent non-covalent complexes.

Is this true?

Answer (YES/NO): NO